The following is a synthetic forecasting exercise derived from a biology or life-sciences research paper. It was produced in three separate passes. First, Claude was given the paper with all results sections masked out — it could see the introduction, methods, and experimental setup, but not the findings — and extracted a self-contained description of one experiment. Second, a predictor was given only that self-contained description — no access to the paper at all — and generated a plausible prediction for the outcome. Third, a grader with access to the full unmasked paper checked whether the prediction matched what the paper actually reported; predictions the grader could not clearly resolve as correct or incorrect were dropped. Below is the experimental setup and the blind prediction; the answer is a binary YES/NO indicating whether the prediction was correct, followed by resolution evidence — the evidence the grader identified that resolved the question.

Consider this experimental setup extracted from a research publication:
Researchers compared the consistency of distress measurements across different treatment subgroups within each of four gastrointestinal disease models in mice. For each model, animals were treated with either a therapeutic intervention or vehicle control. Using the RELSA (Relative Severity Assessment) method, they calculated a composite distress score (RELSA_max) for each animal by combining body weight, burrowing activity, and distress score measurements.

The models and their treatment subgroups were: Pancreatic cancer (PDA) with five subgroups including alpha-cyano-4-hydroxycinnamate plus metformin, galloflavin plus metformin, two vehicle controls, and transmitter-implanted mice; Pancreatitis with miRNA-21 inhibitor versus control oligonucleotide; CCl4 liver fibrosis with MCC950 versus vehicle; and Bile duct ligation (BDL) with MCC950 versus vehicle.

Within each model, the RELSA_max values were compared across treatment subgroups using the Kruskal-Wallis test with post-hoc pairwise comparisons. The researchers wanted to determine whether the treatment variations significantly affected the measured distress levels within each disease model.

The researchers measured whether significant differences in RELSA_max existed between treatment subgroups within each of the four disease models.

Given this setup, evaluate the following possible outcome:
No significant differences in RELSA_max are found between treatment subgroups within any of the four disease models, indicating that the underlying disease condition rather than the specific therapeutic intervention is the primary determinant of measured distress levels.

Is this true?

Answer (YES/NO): NO